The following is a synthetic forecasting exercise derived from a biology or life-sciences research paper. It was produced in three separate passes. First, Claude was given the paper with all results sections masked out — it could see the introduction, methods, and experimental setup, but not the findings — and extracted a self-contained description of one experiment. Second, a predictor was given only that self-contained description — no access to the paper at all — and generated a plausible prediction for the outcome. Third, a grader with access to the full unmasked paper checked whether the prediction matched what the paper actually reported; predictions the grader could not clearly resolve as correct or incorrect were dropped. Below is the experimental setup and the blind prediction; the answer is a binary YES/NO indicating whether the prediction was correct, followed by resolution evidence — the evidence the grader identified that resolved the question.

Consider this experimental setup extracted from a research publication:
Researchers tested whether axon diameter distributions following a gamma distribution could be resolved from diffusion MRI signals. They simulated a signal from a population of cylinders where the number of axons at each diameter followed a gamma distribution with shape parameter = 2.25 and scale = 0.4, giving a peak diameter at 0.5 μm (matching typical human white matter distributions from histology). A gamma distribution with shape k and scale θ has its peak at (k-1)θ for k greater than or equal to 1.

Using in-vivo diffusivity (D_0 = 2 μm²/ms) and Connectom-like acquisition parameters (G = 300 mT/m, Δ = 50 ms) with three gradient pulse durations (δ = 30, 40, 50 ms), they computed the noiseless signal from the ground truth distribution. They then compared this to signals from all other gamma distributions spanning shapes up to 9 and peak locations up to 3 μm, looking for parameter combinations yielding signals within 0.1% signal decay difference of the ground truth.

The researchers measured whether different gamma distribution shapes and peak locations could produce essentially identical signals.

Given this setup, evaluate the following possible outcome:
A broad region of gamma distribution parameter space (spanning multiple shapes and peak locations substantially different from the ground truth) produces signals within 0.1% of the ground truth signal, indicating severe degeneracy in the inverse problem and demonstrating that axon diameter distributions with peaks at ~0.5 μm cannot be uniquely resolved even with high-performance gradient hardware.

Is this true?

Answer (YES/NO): YES